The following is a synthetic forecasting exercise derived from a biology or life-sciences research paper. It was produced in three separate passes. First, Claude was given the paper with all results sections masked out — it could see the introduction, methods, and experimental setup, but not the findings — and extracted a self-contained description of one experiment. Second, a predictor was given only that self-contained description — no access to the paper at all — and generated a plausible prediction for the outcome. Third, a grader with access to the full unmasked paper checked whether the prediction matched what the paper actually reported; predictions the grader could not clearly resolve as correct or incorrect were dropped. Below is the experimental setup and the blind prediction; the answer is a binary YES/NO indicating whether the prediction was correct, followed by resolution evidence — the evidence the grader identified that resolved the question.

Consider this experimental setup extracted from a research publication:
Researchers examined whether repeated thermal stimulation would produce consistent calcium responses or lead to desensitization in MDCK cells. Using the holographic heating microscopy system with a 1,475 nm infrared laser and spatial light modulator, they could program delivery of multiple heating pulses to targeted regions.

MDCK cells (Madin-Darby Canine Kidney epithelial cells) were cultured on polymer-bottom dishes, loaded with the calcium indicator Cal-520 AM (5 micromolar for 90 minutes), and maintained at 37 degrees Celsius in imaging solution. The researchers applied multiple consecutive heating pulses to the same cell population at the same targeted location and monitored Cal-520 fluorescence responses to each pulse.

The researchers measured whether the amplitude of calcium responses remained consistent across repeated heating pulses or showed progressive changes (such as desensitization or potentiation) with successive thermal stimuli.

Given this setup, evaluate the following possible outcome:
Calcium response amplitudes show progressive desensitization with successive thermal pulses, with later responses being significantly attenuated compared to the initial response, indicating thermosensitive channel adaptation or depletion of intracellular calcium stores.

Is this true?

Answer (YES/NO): YES